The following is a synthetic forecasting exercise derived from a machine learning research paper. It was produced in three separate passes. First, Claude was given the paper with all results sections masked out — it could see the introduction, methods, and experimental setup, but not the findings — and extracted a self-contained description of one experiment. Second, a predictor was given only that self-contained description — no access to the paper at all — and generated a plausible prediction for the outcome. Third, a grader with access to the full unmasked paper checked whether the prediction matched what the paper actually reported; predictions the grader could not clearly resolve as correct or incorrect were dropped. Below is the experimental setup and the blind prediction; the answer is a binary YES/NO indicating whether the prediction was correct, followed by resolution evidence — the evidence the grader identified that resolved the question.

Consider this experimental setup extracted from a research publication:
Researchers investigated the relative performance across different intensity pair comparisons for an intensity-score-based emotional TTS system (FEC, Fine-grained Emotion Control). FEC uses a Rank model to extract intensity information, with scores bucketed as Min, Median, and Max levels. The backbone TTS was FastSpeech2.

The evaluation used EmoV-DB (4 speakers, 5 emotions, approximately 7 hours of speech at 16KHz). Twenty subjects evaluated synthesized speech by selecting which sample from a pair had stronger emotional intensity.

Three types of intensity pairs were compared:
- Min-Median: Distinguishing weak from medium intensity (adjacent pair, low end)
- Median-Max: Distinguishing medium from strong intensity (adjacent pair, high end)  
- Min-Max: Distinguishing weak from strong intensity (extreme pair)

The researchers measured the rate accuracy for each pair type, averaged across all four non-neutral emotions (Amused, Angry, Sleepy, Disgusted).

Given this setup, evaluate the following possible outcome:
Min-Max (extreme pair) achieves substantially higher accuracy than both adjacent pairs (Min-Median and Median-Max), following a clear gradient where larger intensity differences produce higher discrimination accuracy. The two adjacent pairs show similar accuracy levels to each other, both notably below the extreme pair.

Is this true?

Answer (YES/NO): YES